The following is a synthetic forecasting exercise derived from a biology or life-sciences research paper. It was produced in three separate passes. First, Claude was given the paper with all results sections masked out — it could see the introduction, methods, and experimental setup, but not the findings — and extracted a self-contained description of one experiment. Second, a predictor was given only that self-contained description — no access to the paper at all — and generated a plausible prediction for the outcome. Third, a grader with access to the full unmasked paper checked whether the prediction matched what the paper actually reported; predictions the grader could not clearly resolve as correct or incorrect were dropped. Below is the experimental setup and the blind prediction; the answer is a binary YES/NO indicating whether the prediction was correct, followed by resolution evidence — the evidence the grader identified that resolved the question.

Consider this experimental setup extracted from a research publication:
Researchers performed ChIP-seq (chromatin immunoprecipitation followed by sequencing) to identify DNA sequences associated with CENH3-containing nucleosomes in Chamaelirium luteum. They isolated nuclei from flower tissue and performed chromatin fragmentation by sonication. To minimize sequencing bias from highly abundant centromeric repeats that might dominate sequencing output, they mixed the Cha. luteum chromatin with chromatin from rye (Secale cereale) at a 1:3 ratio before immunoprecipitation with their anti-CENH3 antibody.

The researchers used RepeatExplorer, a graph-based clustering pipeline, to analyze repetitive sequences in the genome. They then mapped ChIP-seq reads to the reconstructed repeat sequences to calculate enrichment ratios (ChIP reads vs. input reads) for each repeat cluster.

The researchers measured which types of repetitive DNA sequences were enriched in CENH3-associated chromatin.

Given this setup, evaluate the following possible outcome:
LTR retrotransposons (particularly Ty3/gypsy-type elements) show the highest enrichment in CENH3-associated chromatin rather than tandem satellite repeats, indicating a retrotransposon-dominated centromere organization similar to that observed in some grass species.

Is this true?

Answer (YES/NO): NO